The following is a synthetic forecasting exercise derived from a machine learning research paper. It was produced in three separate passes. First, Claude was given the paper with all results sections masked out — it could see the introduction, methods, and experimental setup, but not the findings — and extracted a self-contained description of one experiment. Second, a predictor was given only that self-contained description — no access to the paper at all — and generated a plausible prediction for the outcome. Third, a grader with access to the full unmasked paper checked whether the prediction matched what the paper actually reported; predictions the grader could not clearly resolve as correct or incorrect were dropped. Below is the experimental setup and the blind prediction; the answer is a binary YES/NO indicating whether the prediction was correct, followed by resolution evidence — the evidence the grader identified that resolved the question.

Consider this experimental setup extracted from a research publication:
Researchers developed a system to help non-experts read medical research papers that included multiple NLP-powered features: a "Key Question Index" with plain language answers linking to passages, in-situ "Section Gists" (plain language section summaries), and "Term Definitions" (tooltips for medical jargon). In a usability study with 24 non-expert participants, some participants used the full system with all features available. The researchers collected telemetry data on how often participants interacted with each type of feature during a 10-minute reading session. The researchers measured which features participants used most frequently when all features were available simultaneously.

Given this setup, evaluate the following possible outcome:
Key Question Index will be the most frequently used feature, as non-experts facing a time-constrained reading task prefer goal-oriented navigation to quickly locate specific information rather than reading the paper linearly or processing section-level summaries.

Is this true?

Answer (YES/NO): YES